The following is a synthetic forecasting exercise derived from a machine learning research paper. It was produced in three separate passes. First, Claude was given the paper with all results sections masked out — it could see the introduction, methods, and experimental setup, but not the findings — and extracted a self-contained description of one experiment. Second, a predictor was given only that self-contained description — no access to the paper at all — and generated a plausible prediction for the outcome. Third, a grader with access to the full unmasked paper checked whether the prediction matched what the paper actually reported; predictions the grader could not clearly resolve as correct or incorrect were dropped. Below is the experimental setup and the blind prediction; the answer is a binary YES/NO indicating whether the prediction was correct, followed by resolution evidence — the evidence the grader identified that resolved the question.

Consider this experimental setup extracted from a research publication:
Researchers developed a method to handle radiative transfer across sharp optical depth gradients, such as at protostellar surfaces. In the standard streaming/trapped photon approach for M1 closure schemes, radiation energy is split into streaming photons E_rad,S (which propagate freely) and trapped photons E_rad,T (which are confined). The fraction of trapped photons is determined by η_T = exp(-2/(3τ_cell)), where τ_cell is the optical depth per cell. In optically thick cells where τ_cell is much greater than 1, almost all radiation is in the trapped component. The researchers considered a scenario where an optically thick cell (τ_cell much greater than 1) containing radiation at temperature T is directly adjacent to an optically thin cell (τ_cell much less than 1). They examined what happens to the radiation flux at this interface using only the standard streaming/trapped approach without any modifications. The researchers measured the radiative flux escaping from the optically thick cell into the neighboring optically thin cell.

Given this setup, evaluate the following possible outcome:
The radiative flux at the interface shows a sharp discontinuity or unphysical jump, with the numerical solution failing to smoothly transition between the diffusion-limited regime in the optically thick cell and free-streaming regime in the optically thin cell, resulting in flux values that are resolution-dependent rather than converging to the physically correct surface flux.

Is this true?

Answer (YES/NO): NO